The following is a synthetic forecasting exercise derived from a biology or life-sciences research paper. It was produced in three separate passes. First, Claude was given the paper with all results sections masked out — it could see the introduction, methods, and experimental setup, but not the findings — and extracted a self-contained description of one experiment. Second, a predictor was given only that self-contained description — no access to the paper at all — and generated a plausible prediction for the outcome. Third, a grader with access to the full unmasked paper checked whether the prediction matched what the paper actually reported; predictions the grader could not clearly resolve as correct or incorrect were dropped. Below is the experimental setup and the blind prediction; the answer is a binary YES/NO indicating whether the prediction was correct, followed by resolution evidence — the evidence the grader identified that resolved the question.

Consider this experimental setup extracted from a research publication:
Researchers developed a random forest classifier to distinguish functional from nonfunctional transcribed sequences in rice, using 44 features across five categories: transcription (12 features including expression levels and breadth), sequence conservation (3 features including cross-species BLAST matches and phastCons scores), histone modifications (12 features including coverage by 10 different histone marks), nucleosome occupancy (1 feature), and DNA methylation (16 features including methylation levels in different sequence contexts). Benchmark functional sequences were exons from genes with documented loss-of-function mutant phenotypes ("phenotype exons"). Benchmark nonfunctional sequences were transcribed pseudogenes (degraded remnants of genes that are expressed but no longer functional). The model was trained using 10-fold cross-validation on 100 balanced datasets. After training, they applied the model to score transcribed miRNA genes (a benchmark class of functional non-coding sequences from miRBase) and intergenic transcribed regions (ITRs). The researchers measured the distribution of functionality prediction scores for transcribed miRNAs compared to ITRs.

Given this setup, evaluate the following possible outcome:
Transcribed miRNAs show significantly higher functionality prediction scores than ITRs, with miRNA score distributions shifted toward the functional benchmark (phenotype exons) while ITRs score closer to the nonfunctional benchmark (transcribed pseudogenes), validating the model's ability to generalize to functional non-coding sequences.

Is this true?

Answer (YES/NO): NO